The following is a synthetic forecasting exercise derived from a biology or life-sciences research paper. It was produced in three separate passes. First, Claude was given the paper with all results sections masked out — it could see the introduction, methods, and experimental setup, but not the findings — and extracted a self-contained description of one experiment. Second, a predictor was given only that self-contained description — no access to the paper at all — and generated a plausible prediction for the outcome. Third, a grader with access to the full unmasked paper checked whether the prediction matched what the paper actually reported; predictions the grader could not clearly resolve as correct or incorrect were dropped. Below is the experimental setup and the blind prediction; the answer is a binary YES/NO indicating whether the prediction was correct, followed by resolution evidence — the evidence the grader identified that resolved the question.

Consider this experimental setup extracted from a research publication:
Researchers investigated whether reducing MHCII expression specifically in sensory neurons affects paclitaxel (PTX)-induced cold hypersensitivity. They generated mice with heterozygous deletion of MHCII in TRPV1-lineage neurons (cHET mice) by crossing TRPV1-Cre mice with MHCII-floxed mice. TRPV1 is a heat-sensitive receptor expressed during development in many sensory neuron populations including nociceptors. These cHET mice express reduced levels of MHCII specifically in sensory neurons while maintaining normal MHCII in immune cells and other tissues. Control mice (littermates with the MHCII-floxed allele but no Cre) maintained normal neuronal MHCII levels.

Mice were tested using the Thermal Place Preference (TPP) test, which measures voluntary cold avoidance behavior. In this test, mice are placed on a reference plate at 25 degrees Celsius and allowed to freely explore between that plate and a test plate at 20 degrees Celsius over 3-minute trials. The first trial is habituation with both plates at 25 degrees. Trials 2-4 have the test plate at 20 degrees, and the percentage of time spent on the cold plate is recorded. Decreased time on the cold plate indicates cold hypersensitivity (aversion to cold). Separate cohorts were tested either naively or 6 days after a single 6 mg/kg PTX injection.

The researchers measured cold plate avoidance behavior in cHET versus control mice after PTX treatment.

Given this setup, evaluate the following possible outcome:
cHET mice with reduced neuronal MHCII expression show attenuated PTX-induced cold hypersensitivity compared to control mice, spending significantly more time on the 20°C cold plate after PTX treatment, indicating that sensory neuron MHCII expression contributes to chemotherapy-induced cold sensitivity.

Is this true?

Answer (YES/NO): NO